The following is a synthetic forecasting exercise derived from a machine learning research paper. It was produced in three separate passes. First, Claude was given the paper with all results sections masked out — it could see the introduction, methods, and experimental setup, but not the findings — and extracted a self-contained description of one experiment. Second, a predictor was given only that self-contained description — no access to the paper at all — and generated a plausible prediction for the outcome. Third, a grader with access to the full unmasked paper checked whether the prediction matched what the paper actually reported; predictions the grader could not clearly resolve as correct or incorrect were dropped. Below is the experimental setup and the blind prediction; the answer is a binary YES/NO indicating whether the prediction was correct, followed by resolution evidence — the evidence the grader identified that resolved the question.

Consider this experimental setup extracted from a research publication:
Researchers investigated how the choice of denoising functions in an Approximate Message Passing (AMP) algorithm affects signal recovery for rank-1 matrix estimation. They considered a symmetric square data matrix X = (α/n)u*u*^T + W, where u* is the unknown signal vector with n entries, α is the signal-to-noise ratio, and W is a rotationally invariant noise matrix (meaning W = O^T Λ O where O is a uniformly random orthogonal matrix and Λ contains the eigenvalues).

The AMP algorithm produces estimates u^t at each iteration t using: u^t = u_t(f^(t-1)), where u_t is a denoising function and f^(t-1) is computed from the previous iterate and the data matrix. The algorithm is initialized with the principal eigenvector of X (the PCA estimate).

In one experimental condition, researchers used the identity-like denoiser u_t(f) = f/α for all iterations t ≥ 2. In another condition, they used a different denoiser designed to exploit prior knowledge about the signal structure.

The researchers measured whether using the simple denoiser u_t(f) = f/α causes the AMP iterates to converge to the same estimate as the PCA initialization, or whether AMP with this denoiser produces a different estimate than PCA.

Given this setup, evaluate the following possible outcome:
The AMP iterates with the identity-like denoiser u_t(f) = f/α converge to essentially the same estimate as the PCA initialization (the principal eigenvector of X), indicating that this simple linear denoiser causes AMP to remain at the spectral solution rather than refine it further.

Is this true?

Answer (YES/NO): YES